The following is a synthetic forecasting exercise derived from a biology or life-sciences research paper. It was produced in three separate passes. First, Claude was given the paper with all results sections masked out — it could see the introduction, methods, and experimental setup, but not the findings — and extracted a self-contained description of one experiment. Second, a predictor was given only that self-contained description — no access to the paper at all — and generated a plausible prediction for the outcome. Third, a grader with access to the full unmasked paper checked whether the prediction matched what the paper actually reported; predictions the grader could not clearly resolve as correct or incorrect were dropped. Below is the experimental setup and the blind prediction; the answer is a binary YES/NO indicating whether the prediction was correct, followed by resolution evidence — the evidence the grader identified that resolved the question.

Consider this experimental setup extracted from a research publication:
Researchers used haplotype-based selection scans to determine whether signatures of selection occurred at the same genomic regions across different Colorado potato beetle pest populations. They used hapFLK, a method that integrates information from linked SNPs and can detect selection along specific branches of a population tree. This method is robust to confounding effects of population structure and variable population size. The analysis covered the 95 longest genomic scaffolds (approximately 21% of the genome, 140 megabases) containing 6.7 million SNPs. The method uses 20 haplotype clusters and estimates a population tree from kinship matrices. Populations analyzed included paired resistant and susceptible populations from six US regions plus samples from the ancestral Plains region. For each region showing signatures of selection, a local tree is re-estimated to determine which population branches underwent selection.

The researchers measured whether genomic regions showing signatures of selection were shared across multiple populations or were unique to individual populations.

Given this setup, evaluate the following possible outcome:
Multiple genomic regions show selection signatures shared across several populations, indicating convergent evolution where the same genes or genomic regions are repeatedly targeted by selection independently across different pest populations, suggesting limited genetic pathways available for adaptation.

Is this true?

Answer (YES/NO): NO